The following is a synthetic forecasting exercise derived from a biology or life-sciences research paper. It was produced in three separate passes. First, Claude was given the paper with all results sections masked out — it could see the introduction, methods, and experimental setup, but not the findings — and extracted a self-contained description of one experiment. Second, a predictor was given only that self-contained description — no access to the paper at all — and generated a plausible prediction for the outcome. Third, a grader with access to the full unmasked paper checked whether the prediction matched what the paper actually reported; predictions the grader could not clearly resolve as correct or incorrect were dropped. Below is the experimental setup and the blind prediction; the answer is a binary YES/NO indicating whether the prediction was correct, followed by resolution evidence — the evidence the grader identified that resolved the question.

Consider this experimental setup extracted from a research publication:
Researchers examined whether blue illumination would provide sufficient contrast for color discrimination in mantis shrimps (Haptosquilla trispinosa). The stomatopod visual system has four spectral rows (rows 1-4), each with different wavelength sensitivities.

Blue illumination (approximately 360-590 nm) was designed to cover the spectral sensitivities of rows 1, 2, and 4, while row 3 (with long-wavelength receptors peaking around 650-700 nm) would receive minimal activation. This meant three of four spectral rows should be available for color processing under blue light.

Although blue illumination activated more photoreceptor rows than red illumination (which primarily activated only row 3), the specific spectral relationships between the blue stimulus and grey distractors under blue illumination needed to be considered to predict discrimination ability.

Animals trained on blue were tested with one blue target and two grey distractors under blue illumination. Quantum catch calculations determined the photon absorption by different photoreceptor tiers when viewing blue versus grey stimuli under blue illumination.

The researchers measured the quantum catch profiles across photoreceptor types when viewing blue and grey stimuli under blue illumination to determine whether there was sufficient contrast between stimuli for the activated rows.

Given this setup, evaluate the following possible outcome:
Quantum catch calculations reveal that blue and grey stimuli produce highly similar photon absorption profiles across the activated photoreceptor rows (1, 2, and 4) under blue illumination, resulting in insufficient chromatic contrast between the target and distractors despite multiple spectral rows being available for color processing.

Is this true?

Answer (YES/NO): YES